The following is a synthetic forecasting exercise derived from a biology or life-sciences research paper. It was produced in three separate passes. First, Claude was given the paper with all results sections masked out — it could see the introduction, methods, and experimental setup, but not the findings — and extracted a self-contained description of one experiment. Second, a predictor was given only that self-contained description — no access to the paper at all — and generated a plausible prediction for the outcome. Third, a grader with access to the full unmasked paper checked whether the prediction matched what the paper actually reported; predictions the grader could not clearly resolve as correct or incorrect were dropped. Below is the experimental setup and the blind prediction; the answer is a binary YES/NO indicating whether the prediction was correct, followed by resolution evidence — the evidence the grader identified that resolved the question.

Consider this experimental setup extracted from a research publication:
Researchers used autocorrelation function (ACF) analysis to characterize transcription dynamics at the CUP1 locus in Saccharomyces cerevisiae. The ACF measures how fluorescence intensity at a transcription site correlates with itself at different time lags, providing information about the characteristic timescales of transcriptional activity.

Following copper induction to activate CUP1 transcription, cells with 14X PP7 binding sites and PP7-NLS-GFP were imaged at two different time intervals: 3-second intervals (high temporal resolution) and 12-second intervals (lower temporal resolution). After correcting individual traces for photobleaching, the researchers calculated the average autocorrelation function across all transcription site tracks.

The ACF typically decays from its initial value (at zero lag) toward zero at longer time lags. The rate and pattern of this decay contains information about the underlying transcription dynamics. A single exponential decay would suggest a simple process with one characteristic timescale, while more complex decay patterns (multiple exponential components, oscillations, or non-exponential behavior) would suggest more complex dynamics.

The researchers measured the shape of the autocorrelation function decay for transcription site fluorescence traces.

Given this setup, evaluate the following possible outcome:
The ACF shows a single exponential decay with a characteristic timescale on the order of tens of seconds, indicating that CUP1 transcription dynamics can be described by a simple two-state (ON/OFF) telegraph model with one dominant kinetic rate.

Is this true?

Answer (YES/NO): NO